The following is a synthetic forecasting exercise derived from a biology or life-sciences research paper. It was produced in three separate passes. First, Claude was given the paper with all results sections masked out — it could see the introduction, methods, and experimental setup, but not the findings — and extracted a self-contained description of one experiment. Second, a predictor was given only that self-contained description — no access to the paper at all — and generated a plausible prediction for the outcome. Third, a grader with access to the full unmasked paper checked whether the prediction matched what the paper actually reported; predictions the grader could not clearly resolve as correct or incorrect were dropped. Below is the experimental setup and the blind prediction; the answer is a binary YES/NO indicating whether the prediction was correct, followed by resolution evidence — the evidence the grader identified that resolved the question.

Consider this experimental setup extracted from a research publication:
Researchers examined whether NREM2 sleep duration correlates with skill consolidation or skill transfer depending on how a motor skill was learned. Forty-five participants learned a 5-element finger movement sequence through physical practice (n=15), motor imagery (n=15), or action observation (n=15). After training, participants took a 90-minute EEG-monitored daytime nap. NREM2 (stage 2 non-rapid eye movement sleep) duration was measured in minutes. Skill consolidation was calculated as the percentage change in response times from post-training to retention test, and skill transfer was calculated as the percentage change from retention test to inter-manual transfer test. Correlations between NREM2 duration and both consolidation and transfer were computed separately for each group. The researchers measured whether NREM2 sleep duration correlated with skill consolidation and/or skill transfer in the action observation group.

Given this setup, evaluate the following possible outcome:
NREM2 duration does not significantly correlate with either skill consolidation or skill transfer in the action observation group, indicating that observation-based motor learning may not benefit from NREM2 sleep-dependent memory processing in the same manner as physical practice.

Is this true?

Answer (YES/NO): NO